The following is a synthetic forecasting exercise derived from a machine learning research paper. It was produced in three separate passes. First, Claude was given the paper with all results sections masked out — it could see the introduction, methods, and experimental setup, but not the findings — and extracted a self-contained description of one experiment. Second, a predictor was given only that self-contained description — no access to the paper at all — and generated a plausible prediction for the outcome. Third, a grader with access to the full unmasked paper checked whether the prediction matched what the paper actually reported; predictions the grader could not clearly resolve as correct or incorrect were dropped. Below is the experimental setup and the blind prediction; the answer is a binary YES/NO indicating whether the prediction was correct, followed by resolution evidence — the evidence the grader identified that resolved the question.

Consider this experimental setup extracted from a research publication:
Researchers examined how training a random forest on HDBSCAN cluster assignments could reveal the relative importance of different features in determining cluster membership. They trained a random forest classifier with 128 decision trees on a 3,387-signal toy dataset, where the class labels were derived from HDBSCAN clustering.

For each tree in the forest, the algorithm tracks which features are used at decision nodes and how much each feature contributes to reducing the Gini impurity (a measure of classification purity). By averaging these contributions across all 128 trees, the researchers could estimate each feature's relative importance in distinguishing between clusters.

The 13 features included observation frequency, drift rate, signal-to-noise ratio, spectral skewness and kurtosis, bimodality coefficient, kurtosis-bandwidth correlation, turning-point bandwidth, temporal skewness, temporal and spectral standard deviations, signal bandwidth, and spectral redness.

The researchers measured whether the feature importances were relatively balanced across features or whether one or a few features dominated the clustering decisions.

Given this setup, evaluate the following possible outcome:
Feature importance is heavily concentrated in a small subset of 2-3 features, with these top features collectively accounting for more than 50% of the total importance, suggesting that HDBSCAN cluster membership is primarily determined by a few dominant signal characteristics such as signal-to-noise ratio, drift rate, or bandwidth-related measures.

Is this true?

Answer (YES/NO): NO